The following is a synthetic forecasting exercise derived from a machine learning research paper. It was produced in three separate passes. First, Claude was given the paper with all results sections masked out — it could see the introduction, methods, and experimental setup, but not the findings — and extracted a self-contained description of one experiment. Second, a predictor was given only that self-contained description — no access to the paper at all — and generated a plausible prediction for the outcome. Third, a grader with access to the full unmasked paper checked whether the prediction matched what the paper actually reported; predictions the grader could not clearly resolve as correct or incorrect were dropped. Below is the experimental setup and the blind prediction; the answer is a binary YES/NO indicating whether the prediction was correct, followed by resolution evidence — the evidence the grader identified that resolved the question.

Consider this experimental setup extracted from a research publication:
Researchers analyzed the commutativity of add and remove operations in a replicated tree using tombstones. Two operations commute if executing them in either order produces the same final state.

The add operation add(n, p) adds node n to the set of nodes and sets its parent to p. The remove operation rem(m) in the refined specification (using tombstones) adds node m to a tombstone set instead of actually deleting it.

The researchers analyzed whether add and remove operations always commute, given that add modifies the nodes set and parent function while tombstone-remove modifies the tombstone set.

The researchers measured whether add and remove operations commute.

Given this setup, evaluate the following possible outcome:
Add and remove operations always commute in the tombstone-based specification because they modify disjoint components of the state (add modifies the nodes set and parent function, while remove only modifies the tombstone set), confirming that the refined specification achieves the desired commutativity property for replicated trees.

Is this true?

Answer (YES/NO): YES